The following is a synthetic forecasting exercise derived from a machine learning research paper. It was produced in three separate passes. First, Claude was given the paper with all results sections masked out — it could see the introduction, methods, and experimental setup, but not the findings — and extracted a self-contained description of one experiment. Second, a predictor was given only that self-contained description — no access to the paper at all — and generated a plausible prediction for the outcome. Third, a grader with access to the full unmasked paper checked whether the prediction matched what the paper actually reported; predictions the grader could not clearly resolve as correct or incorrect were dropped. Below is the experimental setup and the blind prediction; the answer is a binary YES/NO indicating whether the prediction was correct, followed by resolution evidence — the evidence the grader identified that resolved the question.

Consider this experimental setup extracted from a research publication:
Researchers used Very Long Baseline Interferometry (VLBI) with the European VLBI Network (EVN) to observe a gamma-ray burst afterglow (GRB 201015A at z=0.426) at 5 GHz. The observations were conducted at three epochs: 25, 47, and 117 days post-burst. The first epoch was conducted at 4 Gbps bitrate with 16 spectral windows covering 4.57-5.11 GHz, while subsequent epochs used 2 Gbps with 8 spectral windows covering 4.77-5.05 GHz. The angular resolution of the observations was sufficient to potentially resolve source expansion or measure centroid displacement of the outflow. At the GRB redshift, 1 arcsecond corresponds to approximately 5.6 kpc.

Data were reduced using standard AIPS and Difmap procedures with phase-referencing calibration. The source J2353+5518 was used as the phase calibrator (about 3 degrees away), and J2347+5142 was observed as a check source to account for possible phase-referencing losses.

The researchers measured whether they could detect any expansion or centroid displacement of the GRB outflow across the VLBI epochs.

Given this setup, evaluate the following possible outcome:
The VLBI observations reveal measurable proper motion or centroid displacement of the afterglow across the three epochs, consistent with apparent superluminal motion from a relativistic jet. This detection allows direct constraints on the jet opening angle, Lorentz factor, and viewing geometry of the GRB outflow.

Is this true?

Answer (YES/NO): NO